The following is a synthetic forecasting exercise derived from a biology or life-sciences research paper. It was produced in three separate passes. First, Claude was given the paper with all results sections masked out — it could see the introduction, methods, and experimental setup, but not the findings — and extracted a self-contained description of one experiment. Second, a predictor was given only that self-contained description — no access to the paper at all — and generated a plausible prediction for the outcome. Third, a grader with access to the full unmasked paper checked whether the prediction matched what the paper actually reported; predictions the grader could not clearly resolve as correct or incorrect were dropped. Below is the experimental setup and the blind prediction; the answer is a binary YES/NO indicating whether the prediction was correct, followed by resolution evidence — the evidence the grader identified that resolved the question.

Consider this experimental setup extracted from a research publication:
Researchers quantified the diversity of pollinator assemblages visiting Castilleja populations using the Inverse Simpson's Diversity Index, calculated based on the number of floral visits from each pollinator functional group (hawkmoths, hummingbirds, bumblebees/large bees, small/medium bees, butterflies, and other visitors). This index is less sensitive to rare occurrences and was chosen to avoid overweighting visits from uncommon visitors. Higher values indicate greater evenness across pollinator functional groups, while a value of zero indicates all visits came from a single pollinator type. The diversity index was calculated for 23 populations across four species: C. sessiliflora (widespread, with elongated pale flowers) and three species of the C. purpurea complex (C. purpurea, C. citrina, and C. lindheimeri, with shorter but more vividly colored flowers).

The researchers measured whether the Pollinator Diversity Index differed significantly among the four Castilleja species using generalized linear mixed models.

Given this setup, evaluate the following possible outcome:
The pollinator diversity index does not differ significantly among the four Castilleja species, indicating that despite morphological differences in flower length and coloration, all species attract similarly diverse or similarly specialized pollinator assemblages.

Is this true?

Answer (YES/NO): NO